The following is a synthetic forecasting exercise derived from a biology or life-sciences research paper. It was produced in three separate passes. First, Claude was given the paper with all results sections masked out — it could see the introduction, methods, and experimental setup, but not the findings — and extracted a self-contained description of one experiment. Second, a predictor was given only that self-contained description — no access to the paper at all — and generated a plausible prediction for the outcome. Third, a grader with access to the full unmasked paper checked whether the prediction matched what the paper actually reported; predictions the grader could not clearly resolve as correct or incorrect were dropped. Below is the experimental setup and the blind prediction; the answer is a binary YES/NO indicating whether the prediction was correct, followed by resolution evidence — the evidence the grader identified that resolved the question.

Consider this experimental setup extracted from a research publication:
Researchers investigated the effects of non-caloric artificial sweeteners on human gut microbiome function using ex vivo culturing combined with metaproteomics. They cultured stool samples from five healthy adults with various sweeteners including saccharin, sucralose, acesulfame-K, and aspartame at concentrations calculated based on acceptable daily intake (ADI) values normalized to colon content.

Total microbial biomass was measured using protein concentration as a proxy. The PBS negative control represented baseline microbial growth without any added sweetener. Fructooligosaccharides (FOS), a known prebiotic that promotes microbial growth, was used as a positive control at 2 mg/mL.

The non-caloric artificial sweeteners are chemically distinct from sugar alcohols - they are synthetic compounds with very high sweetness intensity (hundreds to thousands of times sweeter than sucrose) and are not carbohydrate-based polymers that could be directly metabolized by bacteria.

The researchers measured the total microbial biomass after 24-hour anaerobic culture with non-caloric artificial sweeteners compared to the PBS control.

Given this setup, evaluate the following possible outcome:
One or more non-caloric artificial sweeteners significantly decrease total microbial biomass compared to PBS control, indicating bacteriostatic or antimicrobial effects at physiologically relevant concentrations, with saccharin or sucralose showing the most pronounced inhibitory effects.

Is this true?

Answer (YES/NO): NO